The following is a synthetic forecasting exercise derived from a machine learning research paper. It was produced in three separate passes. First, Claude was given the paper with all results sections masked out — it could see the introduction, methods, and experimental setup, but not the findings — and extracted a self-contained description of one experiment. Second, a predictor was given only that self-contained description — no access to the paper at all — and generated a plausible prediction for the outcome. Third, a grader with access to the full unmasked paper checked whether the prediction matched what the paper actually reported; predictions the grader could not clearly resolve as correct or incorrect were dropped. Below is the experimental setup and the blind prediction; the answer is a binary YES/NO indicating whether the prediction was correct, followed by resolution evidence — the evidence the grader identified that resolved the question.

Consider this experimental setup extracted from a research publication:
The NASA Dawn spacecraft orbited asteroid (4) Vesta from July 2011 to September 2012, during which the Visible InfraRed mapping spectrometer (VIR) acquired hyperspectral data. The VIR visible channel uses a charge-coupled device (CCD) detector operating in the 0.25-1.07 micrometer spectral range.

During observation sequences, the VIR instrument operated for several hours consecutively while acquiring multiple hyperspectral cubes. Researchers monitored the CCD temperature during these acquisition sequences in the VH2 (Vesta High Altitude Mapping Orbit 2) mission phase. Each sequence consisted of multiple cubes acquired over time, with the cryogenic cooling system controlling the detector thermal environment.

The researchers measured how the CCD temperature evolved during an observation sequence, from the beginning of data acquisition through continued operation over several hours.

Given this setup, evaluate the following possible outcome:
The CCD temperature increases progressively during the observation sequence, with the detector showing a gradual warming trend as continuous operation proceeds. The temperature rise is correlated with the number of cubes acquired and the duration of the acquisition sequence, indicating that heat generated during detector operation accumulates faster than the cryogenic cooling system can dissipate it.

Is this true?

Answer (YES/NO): YES